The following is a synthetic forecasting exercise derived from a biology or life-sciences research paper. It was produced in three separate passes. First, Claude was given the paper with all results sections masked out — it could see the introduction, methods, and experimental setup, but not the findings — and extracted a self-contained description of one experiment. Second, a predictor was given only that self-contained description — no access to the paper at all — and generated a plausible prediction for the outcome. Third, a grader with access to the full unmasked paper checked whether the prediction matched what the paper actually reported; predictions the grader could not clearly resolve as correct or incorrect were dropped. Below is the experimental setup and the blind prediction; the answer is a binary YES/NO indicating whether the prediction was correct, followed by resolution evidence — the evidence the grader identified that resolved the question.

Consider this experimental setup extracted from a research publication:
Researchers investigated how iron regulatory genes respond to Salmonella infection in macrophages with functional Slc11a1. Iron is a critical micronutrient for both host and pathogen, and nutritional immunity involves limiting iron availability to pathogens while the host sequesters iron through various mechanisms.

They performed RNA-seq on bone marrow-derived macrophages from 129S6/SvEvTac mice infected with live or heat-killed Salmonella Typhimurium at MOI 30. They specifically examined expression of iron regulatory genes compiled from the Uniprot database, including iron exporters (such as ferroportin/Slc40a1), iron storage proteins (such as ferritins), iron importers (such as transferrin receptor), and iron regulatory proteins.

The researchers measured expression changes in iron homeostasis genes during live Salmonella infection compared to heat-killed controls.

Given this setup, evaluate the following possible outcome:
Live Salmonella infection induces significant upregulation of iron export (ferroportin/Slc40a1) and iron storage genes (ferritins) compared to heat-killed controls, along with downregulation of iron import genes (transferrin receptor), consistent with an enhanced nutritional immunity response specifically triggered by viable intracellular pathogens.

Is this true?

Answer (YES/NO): NO